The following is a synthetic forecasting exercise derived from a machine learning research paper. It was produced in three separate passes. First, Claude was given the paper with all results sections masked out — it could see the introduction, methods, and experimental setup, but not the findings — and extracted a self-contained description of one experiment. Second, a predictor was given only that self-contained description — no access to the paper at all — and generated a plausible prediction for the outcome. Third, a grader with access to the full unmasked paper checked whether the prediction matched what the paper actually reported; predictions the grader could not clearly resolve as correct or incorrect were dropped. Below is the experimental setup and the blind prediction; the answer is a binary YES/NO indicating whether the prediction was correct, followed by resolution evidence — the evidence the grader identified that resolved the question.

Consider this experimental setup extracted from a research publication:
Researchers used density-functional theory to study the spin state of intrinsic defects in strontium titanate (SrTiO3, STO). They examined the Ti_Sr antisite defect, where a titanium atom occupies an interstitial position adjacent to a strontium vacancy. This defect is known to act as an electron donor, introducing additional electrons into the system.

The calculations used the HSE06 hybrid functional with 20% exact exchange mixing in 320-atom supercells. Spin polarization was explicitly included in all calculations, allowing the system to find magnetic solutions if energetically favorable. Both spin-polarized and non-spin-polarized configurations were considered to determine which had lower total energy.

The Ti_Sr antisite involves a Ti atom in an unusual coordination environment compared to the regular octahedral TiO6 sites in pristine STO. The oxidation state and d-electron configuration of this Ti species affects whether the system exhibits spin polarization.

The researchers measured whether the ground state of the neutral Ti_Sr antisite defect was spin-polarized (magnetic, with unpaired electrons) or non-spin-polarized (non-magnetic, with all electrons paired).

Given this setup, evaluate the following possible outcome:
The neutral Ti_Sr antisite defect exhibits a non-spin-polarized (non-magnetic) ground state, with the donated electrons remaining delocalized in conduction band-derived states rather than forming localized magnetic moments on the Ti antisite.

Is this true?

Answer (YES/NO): NO